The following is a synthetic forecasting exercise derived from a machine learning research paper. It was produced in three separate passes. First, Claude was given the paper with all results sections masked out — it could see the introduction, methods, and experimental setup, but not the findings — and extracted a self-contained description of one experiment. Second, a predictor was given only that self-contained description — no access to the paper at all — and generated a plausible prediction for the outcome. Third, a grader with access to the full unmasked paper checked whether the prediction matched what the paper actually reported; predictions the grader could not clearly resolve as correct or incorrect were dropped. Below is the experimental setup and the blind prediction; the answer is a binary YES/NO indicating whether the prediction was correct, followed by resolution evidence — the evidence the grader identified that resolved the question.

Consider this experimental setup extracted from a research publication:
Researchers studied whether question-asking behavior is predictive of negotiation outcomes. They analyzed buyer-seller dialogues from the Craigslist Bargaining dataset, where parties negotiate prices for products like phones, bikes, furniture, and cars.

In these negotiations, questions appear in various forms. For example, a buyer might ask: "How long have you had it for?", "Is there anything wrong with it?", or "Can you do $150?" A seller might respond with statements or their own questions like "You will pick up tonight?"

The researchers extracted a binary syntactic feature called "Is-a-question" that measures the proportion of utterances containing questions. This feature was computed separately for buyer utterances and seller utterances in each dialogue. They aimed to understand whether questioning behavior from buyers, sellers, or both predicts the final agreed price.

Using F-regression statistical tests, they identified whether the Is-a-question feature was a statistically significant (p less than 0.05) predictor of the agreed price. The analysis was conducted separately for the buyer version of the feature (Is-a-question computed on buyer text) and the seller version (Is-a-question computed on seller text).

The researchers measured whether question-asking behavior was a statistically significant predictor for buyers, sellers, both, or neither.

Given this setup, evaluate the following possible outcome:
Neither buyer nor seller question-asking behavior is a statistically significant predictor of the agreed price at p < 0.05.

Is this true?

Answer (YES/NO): NO